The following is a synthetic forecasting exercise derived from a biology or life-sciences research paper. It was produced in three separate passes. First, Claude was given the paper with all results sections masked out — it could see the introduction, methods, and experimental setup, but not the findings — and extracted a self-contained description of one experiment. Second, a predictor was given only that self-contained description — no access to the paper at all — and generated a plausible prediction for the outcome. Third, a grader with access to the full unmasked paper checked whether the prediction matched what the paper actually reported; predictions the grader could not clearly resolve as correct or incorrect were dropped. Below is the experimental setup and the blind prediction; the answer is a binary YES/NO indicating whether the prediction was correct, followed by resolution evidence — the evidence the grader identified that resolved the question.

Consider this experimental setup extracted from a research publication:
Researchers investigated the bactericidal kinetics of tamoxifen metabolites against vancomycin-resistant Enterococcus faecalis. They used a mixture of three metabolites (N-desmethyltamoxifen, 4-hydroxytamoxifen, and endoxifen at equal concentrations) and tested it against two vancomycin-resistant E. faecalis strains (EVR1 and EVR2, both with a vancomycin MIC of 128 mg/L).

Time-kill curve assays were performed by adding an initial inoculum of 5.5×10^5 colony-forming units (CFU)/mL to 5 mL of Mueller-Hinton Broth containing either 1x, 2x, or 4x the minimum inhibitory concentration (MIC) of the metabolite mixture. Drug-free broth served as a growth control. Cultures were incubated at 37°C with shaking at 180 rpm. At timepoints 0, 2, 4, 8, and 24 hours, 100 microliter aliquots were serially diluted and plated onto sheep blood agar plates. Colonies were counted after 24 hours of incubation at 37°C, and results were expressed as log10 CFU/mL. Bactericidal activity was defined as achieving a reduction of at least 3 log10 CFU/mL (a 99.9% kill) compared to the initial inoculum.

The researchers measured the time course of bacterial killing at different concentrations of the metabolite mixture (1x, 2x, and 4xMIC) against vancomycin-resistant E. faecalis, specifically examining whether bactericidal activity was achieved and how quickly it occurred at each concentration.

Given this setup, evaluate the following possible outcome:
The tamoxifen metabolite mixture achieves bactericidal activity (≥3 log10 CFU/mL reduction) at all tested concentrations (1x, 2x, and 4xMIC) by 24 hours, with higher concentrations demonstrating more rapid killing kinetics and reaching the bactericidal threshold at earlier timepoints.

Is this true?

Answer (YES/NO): NO